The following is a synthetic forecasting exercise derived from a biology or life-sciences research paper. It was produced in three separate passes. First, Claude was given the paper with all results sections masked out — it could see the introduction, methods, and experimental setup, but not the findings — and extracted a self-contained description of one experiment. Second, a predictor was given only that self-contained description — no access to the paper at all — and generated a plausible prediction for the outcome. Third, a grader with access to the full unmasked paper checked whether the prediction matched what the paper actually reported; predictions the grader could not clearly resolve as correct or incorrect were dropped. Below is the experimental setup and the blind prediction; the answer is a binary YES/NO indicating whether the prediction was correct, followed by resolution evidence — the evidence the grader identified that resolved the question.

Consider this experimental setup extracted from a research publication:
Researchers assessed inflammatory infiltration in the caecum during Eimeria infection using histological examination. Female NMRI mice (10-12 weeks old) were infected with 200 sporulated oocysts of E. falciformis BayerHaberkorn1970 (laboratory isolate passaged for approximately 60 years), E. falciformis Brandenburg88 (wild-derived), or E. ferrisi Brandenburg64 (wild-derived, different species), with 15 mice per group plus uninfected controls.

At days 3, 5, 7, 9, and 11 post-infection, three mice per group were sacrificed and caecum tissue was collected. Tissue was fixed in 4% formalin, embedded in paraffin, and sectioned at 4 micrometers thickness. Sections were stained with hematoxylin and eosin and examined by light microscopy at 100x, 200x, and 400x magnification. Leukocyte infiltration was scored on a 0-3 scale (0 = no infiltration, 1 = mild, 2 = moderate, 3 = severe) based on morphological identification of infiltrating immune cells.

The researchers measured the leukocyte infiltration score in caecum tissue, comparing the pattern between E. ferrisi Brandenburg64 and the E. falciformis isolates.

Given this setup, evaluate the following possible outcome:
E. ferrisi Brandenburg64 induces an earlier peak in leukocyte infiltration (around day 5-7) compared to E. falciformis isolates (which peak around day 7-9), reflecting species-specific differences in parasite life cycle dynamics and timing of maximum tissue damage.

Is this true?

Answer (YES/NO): NO